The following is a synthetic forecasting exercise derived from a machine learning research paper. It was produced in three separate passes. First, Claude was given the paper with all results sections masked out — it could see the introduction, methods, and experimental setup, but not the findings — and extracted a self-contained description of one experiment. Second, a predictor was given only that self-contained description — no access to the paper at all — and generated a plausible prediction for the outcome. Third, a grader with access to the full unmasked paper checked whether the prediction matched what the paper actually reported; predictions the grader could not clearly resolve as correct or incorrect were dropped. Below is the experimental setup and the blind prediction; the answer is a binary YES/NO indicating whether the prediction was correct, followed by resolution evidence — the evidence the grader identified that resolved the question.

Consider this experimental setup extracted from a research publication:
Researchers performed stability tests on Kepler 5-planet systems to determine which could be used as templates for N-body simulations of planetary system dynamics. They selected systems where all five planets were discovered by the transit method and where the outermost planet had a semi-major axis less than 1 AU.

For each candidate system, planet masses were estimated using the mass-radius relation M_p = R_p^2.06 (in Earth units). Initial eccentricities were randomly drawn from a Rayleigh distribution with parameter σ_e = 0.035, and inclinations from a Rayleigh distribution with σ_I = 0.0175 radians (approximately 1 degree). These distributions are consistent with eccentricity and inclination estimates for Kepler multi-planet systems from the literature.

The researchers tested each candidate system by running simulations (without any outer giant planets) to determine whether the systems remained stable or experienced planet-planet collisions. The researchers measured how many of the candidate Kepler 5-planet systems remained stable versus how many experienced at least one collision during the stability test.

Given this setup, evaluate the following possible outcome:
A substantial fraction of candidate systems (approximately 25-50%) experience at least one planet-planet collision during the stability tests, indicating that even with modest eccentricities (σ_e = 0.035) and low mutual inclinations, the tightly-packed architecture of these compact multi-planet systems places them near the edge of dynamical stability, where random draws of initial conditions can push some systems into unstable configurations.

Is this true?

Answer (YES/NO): NO